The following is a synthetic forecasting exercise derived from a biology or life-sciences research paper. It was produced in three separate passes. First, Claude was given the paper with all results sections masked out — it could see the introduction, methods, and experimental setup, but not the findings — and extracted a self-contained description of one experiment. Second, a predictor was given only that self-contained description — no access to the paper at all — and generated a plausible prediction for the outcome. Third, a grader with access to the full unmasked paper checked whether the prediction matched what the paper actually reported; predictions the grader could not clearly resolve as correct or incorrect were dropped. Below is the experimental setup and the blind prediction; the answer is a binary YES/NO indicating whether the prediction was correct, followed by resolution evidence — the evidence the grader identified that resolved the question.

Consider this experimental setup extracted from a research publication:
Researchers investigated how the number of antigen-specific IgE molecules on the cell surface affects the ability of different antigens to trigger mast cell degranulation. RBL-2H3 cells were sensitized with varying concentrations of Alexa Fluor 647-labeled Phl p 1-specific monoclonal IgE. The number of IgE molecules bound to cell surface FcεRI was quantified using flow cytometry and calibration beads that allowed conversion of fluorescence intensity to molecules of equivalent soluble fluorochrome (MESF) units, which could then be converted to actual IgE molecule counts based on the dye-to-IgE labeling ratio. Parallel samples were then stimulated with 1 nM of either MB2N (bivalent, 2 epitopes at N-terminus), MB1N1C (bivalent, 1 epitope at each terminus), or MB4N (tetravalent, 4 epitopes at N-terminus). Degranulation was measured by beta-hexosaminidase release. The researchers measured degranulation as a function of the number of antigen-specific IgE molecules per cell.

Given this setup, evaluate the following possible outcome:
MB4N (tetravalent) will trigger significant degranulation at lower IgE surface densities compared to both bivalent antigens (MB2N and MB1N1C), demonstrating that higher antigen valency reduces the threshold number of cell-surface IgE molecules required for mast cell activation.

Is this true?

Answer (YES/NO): YES